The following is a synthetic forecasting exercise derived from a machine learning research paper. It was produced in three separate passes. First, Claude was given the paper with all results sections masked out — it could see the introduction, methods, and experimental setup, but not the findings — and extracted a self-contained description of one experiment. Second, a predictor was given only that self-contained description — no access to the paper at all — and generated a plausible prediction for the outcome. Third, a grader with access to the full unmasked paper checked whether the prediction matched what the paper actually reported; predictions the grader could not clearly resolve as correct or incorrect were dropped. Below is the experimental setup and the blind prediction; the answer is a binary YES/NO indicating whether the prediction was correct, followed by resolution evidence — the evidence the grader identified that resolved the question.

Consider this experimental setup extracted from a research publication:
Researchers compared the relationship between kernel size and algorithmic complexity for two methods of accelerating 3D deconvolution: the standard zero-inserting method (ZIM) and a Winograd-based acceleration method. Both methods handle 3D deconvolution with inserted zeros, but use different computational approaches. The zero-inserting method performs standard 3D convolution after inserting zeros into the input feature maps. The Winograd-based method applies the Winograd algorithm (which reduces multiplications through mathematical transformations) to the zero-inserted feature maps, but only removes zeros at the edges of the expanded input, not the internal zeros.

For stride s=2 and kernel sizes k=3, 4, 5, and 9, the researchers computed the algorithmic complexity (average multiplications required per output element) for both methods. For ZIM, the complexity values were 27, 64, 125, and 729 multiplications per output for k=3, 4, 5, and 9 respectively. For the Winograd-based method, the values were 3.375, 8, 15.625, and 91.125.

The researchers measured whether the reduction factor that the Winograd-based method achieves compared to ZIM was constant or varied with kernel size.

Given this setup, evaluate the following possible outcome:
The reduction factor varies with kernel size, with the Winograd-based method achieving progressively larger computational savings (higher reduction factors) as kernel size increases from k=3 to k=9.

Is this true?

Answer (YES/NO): NO